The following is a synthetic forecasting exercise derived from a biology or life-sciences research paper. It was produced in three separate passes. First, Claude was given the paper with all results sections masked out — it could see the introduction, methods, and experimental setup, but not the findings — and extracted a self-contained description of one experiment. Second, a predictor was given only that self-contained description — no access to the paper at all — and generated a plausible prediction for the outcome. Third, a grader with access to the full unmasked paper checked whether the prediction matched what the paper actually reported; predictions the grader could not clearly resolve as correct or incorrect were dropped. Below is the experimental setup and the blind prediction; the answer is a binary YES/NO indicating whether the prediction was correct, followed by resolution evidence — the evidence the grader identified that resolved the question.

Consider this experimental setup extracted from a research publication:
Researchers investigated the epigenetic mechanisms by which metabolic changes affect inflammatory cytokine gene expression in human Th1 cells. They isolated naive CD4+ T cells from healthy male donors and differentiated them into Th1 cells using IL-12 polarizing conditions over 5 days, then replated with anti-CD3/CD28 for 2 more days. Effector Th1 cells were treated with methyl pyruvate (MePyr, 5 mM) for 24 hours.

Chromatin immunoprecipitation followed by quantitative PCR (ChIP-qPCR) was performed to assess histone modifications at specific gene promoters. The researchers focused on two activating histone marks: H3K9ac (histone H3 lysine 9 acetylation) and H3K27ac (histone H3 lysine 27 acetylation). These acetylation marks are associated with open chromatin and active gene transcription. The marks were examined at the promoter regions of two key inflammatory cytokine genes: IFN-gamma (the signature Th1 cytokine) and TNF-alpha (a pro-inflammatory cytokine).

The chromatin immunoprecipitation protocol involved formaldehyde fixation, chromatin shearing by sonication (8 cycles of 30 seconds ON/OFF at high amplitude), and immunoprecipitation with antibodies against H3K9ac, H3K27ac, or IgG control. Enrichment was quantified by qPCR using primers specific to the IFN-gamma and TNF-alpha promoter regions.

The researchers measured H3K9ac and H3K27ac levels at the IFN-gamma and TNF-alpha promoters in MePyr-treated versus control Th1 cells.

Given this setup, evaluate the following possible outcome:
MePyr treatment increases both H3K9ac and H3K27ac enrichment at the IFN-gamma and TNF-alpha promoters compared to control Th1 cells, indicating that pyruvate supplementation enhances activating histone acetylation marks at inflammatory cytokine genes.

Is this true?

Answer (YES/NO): NO